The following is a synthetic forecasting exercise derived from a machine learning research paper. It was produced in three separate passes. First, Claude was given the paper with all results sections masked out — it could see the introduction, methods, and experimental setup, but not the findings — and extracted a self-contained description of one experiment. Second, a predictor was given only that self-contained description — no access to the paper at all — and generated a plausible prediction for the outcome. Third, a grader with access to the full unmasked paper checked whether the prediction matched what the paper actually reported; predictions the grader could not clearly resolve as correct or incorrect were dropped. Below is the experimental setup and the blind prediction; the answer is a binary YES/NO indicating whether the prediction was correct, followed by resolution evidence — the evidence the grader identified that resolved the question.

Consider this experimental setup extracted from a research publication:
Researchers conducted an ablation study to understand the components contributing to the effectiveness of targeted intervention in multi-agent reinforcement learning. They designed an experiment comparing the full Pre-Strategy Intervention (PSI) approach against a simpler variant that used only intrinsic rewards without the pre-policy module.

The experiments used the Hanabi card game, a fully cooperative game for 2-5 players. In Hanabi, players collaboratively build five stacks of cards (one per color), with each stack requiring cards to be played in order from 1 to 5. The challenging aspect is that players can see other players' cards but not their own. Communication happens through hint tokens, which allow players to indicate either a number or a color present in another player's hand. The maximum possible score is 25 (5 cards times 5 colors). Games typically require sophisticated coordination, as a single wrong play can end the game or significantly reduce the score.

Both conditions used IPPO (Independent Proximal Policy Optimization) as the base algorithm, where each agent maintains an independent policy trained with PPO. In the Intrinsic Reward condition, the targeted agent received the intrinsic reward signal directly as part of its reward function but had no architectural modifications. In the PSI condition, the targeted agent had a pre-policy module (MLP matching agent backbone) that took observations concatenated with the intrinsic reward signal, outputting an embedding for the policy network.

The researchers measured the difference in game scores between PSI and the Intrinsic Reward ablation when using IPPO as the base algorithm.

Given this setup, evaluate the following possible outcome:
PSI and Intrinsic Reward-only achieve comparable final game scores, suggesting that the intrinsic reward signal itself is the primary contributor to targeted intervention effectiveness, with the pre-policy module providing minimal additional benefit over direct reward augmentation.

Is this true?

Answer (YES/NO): NO